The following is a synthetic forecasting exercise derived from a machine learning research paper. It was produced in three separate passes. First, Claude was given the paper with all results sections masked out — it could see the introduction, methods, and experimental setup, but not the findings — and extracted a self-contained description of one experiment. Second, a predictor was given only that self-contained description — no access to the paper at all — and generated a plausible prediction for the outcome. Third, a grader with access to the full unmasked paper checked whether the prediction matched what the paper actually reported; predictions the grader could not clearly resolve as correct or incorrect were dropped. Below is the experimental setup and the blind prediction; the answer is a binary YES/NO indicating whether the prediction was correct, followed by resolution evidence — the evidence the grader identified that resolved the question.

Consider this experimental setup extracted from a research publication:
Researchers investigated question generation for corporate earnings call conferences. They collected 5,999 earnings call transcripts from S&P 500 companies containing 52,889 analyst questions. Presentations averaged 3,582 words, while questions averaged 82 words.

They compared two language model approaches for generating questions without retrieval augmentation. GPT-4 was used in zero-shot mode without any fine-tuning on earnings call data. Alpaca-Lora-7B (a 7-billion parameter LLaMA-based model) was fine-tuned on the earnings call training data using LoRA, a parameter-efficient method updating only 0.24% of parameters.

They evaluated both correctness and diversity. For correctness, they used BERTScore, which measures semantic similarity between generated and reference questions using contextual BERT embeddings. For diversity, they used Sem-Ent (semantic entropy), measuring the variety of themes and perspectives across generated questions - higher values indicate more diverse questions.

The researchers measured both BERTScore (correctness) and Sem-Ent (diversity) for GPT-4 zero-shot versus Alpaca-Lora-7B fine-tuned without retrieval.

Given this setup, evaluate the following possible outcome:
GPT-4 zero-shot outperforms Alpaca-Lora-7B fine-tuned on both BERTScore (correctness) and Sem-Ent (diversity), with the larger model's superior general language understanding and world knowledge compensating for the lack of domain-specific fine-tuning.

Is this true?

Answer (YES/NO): YES